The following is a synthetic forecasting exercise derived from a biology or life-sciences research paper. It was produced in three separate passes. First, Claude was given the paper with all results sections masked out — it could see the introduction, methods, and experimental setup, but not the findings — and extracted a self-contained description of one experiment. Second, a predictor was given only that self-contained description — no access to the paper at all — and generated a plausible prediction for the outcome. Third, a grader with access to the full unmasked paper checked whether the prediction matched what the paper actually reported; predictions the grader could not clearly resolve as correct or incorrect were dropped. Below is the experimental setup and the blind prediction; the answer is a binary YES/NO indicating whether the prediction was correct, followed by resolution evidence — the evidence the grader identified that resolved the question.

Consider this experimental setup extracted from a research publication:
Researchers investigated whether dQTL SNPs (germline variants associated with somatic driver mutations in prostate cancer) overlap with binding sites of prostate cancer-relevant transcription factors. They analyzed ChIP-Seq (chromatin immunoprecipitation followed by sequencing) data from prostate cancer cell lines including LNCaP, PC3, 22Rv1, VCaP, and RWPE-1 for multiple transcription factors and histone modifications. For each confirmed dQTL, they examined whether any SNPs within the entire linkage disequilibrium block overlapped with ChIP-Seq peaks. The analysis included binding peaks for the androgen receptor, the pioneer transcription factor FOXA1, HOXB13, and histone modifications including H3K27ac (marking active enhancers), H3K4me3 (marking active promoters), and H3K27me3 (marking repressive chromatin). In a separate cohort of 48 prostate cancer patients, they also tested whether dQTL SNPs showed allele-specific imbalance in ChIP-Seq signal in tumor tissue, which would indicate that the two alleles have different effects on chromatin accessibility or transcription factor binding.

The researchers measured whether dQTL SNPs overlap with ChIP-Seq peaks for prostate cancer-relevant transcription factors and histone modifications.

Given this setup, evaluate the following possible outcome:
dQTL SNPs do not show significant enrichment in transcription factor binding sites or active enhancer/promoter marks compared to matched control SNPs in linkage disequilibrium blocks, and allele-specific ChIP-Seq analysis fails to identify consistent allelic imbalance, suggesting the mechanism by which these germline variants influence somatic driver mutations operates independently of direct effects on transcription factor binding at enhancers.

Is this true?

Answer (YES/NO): NO